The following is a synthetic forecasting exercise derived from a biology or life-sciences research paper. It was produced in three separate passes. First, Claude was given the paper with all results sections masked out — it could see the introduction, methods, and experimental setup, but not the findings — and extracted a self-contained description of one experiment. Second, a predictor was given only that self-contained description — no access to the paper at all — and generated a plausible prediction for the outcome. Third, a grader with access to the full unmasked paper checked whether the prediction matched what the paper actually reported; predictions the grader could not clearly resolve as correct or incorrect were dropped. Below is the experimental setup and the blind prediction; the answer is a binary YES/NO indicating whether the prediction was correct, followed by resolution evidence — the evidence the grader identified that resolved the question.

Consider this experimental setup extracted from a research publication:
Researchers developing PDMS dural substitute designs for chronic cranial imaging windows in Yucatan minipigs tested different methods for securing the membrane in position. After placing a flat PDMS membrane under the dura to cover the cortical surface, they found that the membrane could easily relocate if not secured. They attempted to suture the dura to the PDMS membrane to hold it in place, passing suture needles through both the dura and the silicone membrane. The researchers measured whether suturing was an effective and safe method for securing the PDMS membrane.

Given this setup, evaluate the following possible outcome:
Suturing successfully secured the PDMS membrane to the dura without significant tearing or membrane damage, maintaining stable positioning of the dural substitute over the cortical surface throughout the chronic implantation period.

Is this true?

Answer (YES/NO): NO